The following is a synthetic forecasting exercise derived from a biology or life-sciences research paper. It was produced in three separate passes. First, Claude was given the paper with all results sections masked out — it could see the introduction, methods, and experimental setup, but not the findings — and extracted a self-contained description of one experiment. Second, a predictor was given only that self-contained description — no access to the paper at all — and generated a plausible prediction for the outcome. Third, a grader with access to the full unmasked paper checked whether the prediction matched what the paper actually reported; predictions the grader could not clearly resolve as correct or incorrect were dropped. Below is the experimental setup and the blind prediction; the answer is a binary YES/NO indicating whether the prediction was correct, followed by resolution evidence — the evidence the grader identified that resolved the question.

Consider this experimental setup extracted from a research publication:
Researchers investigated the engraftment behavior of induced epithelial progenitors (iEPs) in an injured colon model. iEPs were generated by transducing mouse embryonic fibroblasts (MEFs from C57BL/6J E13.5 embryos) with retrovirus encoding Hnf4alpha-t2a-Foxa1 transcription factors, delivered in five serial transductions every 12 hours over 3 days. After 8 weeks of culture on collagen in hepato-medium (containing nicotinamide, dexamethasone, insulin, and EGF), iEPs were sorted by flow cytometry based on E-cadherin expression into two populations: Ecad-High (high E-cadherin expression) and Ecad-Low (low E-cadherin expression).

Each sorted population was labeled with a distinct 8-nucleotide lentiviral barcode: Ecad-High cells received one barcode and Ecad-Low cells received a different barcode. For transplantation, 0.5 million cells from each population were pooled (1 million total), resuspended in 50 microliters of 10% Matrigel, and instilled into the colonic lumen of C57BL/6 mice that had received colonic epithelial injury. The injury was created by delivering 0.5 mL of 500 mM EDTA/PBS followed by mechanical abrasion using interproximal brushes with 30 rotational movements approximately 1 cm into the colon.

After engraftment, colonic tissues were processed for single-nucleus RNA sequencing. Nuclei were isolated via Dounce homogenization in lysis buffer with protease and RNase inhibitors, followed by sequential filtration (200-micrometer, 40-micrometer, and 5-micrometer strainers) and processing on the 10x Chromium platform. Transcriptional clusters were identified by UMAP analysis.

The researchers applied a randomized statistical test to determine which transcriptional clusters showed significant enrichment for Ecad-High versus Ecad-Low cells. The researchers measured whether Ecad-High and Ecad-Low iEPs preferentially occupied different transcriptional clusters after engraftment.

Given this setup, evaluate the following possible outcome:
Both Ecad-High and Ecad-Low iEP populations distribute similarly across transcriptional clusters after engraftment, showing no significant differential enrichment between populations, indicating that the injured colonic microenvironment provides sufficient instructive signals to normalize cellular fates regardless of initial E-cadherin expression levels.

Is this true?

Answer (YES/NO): NO